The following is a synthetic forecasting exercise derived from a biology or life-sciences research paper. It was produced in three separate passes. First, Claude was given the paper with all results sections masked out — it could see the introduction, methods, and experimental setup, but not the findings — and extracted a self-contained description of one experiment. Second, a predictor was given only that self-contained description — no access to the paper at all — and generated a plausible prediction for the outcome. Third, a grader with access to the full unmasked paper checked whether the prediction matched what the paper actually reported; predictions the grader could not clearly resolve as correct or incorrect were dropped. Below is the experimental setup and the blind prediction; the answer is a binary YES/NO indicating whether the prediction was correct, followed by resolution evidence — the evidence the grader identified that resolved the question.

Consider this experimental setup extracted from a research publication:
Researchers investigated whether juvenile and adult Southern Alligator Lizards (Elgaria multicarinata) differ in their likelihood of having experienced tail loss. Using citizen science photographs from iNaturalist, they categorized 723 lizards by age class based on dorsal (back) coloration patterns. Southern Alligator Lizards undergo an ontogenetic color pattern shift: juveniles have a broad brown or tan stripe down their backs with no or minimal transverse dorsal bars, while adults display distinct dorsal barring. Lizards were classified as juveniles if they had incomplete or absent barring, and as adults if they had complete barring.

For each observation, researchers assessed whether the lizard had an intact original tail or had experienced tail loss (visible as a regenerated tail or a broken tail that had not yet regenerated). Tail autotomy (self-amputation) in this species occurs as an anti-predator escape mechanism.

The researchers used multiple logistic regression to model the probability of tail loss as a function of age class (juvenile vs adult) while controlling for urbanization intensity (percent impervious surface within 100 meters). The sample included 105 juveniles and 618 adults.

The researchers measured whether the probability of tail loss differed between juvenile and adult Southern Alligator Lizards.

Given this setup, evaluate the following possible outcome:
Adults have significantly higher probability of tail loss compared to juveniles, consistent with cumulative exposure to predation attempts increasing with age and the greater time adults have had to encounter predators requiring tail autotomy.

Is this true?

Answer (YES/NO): YES